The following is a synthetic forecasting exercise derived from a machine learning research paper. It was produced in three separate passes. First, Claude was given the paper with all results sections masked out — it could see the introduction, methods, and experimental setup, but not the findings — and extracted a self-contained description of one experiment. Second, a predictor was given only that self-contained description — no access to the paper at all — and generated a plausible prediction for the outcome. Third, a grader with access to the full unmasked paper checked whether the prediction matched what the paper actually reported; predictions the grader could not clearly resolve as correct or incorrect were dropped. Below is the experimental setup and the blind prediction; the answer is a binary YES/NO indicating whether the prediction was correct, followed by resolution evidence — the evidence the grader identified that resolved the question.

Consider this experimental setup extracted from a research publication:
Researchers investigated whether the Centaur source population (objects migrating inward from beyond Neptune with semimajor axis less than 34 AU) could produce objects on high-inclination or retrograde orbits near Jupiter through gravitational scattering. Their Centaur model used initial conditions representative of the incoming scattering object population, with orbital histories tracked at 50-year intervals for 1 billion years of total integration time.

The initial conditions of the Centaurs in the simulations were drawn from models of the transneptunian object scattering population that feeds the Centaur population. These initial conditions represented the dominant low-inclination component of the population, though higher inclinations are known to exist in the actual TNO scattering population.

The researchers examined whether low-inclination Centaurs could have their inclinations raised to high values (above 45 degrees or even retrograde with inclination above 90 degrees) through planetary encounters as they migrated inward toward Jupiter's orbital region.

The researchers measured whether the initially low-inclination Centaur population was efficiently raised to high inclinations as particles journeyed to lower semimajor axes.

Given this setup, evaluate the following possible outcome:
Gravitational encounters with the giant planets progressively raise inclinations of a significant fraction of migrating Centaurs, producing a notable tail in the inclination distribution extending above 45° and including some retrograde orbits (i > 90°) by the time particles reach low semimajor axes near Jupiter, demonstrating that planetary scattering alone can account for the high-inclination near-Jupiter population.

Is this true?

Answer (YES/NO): NO